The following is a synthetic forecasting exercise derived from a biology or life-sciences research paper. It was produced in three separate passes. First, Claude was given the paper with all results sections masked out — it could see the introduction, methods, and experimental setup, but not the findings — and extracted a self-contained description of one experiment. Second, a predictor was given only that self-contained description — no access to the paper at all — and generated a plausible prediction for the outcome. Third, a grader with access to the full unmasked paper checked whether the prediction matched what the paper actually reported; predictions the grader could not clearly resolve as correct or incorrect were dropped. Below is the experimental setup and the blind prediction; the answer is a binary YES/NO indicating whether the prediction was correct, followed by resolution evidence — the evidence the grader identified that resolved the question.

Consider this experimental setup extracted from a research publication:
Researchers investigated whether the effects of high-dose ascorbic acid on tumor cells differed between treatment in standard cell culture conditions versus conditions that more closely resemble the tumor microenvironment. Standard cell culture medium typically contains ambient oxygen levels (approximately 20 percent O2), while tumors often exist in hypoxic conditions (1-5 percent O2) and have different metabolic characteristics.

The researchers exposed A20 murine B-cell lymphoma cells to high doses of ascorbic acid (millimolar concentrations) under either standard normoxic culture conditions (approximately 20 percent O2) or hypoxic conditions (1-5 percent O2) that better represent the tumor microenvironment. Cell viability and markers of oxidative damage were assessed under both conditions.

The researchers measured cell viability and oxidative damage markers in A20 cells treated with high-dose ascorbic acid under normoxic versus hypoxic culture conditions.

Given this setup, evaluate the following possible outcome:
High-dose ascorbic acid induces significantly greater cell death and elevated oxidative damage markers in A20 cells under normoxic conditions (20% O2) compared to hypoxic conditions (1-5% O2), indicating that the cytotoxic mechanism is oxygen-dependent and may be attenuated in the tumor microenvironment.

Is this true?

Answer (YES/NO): YES